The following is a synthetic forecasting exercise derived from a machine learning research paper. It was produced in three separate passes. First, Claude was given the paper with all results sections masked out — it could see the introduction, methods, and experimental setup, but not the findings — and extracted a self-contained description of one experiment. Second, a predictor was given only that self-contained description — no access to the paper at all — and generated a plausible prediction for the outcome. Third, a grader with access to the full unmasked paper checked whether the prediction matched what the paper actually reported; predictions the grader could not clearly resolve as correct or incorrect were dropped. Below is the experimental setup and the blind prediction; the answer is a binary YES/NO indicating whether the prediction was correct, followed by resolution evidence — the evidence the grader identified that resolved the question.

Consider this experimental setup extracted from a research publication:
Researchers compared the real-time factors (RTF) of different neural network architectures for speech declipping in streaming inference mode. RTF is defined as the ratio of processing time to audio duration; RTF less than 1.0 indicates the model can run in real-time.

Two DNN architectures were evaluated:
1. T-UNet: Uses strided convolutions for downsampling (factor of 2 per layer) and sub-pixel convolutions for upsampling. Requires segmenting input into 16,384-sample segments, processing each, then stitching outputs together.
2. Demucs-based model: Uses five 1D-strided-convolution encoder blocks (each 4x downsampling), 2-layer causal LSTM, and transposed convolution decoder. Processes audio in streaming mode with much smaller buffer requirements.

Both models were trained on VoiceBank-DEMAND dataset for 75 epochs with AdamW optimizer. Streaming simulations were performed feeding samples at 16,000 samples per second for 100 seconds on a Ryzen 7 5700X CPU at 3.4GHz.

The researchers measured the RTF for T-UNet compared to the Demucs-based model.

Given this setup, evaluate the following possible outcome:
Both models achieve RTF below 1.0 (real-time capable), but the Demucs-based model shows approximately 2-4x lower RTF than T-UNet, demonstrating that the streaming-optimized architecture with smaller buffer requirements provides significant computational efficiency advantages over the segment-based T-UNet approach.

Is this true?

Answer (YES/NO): NO